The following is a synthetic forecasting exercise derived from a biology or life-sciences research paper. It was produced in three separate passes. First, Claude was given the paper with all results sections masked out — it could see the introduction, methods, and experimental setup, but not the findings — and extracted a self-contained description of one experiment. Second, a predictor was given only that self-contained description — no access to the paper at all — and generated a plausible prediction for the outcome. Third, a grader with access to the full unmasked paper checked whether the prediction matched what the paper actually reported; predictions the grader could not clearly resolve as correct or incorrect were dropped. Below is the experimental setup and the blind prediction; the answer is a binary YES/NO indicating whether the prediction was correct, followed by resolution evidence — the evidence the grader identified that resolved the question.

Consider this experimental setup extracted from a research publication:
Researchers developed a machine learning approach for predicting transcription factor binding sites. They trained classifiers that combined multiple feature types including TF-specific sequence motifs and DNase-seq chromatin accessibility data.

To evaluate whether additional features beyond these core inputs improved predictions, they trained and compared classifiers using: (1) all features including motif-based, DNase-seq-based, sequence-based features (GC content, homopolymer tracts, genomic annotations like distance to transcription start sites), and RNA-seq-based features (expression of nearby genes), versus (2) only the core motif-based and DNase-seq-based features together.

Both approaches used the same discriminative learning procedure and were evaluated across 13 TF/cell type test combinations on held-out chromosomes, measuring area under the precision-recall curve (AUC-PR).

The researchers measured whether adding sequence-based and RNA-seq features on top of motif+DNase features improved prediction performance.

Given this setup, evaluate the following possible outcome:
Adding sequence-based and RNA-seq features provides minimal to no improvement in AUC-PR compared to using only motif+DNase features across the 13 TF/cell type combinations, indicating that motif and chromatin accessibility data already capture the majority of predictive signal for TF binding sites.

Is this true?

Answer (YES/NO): YES